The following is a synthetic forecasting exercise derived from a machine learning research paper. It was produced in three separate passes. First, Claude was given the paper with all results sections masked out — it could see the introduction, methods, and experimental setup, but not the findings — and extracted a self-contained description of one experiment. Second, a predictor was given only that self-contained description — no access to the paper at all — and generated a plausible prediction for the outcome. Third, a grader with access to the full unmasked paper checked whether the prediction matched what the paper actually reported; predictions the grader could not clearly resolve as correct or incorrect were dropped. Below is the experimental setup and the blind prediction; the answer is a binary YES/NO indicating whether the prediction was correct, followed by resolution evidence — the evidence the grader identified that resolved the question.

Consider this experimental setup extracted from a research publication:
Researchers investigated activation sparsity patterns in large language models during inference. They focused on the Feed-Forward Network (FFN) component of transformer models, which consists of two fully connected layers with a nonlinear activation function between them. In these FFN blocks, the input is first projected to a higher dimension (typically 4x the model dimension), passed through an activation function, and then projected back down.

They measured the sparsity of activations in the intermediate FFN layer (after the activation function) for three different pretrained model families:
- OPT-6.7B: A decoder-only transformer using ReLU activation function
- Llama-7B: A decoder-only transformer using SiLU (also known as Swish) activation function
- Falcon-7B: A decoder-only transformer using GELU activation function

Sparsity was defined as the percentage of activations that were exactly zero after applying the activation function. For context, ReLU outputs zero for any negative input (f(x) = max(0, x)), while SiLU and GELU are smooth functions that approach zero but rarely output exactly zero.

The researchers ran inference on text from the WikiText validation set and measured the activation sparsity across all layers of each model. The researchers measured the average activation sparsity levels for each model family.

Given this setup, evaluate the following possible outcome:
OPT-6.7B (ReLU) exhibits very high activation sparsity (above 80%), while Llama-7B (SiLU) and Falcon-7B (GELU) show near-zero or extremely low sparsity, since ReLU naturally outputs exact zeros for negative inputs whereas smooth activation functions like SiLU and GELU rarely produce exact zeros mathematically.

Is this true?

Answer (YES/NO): YES